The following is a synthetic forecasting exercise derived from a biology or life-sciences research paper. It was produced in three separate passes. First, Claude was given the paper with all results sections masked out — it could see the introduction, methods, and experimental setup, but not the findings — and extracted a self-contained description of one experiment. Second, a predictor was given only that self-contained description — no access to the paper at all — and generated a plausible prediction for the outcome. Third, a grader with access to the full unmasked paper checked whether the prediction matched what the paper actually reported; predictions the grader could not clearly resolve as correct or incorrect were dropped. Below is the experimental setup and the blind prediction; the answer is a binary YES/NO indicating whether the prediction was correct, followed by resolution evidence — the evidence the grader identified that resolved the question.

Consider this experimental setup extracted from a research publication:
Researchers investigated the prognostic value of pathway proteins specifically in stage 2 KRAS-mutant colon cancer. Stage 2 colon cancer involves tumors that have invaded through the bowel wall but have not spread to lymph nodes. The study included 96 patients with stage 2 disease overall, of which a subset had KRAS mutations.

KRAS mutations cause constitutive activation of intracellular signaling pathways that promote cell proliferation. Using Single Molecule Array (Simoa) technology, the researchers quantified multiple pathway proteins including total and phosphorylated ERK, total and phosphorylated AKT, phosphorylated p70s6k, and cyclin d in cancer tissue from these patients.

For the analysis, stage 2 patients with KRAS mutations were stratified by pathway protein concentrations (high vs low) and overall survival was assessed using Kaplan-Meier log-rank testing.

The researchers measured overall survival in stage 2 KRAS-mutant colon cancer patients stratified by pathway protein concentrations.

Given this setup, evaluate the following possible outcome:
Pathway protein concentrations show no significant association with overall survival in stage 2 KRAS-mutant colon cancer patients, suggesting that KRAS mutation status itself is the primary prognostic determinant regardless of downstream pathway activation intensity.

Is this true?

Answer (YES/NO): NO